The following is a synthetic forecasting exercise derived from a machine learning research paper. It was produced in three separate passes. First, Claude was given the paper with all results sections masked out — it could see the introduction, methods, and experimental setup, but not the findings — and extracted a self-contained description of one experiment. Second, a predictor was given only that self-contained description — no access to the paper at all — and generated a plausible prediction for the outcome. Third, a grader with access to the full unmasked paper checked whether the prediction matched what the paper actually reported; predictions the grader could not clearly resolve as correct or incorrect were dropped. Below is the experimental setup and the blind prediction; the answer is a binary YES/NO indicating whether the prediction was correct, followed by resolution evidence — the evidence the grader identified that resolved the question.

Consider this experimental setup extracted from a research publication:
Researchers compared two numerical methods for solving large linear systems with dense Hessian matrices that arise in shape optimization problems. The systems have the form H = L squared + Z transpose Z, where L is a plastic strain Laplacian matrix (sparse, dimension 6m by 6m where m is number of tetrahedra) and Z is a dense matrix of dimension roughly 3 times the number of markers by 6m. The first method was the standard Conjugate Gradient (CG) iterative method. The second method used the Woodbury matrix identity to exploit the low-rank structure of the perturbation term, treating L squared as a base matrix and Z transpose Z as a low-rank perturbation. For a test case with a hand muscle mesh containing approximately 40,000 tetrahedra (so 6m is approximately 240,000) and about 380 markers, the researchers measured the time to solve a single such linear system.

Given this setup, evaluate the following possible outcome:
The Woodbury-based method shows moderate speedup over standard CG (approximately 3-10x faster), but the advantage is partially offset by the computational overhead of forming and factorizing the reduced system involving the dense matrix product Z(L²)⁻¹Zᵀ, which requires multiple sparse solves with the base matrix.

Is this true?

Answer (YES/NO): NO